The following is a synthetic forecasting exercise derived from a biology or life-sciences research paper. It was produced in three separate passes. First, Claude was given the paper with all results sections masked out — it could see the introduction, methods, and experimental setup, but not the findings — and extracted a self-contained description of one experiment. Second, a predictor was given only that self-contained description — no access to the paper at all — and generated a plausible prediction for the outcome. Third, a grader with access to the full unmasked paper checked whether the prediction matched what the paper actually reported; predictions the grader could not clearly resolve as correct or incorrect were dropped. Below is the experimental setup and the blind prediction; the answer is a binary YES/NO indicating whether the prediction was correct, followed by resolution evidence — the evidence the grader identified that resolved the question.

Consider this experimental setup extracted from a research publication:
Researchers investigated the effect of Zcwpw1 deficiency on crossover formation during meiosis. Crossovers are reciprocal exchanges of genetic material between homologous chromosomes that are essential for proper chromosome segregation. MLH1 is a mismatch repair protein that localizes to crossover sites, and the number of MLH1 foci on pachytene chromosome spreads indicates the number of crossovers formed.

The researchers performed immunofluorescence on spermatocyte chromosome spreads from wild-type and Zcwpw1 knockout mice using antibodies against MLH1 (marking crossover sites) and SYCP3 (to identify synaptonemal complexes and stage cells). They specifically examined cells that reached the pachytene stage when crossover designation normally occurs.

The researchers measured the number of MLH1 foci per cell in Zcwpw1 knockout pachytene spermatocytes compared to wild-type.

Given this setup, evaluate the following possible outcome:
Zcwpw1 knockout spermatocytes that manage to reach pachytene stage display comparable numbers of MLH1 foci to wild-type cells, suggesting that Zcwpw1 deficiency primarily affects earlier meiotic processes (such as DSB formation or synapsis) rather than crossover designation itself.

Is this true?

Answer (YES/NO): NO